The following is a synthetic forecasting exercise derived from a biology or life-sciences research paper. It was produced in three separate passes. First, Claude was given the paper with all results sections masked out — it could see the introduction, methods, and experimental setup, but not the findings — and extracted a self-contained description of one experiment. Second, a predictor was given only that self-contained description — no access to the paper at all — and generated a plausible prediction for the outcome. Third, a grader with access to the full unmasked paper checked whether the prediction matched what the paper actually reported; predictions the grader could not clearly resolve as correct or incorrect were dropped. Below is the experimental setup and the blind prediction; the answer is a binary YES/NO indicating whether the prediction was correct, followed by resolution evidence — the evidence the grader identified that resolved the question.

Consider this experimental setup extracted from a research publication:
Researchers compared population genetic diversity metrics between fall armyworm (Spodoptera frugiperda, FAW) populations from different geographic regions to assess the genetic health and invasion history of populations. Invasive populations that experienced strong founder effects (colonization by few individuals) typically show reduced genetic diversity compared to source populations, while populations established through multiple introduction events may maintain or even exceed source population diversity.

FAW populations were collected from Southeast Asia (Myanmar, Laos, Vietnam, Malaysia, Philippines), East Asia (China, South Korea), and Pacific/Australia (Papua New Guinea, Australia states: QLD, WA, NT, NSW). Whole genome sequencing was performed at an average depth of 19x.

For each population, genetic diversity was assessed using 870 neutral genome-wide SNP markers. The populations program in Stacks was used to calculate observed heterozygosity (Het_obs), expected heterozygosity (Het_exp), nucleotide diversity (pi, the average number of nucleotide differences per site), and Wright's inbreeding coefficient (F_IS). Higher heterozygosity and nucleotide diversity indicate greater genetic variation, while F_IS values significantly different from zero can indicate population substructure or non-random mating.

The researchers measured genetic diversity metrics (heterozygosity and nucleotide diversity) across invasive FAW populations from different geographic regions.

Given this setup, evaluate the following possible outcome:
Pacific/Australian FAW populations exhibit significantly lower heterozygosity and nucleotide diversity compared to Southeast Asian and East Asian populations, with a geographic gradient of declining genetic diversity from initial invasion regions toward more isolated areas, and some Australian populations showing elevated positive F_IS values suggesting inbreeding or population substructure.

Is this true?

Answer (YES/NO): NO